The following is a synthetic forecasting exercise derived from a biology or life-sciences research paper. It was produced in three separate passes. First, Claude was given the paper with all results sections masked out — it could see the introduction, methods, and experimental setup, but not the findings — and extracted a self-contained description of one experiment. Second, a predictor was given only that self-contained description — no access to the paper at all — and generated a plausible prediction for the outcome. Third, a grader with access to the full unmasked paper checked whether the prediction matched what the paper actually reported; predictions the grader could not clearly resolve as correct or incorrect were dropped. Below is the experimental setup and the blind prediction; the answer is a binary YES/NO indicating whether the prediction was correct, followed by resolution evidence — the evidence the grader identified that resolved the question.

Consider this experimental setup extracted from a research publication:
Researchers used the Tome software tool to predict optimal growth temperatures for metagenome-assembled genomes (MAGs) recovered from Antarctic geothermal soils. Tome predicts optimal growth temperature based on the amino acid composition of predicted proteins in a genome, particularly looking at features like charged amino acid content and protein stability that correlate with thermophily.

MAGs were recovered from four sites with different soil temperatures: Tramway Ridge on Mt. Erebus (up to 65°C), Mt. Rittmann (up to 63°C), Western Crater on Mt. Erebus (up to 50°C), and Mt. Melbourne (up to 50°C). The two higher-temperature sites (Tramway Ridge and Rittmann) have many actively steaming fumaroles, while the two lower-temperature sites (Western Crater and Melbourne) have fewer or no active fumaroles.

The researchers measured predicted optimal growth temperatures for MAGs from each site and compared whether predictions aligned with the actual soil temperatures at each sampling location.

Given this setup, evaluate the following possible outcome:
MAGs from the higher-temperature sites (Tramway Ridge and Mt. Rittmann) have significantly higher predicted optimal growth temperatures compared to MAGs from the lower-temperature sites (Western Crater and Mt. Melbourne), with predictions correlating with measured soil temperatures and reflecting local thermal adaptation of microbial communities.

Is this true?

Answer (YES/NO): YES